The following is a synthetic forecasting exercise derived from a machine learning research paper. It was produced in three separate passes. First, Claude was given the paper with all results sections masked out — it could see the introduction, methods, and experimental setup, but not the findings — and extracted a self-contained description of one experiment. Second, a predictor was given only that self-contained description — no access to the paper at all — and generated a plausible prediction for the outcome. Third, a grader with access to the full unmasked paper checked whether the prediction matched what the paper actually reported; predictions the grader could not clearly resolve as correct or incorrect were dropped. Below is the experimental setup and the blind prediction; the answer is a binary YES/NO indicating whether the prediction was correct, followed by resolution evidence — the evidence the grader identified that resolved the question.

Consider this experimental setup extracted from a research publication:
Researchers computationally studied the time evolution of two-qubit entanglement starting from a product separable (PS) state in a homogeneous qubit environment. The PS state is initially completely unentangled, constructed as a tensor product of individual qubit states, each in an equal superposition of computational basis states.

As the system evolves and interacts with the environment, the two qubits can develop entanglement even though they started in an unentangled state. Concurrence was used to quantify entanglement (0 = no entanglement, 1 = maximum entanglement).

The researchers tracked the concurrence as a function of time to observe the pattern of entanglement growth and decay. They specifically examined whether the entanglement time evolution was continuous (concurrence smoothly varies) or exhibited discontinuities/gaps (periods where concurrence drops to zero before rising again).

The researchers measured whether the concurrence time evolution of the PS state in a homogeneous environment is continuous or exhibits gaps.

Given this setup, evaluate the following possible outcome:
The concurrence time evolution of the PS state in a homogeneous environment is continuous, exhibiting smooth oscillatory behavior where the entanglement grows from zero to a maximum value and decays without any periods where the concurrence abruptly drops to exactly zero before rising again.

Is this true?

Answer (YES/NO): NO